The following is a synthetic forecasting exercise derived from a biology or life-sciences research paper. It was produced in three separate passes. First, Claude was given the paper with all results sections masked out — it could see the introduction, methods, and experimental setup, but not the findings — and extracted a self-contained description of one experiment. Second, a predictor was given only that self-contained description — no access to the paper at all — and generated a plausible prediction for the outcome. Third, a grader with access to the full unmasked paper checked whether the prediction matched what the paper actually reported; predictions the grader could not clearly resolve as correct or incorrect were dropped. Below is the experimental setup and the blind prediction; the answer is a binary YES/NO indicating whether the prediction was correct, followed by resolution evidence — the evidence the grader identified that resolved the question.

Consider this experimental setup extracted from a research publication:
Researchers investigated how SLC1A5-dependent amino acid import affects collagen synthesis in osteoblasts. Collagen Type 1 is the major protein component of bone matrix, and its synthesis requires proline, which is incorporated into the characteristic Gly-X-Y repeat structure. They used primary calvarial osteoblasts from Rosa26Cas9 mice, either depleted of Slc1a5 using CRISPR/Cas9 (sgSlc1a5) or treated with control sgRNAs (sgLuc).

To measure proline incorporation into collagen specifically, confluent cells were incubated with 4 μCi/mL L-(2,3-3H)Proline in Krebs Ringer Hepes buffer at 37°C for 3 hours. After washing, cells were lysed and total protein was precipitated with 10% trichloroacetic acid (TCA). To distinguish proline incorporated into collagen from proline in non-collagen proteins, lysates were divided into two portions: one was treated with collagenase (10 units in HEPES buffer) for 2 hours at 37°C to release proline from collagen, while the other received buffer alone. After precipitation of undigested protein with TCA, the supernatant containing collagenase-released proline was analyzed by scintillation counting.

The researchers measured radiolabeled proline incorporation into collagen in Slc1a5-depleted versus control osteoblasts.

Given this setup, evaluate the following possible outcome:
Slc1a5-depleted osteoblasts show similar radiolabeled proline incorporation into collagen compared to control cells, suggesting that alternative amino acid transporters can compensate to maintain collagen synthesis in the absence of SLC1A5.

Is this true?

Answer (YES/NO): NO